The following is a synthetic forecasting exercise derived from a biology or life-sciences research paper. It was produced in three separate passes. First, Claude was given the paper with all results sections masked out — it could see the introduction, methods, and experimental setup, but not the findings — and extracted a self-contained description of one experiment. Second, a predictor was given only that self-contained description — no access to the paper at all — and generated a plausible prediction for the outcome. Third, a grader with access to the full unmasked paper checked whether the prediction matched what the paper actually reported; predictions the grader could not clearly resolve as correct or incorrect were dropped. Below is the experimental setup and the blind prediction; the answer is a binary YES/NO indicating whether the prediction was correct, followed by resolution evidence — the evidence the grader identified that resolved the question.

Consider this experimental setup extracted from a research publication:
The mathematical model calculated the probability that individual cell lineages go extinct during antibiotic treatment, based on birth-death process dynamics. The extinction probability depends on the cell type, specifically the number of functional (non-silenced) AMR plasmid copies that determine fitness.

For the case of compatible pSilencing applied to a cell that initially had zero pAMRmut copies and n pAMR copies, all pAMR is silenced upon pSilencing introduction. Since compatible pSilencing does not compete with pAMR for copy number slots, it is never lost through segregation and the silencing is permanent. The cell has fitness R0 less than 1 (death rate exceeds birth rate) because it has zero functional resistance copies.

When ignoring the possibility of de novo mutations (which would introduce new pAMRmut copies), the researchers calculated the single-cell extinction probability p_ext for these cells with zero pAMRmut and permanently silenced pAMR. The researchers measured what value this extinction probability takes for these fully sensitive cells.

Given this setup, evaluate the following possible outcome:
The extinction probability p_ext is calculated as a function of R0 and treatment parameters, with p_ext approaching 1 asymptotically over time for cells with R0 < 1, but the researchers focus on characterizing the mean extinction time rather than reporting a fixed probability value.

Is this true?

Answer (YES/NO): NO